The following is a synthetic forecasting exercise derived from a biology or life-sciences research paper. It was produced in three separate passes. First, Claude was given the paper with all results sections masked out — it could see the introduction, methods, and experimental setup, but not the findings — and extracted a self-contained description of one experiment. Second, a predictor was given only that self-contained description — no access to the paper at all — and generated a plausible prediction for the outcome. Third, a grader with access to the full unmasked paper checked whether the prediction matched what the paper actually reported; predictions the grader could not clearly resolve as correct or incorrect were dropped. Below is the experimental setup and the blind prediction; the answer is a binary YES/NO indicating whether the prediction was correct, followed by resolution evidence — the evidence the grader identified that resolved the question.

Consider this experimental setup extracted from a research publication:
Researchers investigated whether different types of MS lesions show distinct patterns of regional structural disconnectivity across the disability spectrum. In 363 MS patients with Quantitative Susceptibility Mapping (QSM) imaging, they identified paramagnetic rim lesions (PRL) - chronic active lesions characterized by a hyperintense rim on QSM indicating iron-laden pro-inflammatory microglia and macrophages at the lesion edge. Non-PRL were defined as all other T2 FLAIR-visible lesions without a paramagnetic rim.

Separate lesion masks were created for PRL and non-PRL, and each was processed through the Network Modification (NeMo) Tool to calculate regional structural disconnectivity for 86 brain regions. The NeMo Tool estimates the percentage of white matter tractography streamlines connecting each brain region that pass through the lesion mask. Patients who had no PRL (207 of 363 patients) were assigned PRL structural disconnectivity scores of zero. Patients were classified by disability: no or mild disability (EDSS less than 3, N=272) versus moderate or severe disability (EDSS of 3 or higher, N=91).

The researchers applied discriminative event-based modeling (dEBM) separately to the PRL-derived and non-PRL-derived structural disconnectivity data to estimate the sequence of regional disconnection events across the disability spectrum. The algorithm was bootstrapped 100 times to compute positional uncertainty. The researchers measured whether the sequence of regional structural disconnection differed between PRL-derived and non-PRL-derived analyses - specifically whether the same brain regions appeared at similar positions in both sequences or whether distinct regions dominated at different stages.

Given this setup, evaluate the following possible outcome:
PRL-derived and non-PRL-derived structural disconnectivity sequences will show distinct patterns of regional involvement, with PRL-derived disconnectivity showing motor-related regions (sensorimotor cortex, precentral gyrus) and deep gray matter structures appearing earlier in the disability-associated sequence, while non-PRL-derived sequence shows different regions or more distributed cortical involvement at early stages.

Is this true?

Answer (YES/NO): NO